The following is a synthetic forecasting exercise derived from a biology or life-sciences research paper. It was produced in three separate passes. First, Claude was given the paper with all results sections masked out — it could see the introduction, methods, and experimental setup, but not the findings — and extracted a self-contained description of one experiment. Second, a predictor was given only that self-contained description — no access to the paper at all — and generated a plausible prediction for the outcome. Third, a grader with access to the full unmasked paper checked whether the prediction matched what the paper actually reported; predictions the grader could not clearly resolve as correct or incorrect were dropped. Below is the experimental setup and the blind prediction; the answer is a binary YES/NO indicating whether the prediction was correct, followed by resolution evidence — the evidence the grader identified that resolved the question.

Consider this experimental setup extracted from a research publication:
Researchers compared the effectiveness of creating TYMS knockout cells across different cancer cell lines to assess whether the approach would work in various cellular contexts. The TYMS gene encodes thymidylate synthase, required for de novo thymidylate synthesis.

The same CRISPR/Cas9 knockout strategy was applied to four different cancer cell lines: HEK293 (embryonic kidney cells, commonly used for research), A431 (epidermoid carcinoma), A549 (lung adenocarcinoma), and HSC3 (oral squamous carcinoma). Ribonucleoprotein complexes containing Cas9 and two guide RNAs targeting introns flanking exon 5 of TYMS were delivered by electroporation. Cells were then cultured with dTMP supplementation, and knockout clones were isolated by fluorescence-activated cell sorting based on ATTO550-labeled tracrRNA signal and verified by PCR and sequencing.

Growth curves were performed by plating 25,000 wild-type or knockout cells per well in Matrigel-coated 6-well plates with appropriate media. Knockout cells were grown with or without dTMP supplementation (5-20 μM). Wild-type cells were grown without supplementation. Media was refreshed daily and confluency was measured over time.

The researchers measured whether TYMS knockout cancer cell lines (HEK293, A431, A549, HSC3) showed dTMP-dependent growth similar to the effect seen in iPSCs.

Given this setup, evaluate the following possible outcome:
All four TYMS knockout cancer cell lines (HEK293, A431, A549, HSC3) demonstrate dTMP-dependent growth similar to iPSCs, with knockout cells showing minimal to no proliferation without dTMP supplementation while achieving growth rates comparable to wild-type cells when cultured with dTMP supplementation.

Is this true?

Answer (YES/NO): YES